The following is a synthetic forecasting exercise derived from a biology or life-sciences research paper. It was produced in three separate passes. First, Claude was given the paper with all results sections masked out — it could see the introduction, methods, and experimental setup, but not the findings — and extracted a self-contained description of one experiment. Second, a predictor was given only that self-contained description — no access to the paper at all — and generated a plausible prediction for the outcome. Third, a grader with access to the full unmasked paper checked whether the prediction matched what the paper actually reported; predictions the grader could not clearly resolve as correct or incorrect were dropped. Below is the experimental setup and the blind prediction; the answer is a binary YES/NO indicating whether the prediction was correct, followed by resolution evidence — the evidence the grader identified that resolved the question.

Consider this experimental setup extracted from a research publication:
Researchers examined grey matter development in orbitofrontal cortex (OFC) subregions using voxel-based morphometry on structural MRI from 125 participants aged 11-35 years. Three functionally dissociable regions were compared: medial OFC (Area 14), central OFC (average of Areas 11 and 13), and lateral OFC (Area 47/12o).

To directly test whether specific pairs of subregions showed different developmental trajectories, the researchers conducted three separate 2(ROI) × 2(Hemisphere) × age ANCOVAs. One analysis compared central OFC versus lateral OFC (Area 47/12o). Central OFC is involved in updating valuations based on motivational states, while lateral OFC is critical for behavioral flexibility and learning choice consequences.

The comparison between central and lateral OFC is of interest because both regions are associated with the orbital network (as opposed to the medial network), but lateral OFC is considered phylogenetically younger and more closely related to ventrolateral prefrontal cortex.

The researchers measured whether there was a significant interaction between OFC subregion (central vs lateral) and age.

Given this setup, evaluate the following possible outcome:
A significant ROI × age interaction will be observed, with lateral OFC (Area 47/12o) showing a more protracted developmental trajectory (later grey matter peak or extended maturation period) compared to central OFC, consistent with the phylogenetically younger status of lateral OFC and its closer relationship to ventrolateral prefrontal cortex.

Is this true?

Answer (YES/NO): YES